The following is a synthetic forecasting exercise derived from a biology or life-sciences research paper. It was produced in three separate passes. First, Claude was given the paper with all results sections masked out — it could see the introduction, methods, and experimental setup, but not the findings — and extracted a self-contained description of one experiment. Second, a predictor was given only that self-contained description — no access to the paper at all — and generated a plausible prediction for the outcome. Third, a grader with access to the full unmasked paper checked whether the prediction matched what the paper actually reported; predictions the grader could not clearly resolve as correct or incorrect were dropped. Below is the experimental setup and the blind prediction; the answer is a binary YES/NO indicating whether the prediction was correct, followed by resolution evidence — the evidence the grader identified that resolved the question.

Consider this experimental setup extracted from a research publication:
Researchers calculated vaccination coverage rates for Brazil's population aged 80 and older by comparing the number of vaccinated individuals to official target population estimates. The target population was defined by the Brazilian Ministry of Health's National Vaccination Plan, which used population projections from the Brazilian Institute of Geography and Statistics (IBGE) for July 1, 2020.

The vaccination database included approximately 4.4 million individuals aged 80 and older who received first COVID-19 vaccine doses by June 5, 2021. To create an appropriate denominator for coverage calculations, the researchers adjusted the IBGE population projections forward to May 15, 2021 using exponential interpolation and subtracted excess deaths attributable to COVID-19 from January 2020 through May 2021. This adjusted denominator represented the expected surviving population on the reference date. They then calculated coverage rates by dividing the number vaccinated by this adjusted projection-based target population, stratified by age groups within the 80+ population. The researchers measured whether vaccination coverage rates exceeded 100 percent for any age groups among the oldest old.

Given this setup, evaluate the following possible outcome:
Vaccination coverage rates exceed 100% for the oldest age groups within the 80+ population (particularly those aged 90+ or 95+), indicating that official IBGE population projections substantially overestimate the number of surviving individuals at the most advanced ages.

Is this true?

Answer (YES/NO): NO